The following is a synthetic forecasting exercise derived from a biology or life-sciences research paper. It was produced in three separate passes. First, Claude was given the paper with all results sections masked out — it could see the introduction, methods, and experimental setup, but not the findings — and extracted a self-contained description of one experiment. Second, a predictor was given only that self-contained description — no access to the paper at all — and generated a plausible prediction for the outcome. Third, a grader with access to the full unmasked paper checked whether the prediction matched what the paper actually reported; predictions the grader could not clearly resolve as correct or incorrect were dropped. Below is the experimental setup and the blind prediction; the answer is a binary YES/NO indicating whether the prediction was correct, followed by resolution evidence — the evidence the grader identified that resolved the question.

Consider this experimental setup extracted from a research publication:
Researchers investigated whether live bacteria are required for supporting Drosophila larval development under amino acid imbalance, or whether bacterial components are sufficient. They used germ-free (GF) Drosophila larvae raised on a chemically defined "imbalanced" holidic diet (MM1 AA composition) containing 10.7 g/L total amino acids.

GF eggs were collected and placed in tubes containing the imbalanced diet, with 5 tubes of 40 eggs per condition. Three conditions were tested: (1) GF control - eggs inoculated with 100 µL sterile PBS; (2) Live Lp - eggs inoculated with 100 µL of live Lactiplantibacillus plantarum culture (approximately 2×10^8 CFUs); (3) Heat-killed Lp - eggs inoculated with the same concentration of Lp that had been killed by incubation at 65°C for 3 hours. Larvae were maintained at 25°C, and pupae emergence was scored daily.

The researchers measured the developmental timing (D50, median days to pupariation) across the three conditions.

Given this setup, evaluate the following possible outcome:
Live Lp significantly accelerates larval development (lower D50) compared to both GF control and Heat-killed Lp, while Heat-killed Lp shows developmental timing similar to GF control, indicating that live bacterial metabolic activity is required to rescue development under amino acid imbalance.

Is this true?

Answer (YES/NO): YES